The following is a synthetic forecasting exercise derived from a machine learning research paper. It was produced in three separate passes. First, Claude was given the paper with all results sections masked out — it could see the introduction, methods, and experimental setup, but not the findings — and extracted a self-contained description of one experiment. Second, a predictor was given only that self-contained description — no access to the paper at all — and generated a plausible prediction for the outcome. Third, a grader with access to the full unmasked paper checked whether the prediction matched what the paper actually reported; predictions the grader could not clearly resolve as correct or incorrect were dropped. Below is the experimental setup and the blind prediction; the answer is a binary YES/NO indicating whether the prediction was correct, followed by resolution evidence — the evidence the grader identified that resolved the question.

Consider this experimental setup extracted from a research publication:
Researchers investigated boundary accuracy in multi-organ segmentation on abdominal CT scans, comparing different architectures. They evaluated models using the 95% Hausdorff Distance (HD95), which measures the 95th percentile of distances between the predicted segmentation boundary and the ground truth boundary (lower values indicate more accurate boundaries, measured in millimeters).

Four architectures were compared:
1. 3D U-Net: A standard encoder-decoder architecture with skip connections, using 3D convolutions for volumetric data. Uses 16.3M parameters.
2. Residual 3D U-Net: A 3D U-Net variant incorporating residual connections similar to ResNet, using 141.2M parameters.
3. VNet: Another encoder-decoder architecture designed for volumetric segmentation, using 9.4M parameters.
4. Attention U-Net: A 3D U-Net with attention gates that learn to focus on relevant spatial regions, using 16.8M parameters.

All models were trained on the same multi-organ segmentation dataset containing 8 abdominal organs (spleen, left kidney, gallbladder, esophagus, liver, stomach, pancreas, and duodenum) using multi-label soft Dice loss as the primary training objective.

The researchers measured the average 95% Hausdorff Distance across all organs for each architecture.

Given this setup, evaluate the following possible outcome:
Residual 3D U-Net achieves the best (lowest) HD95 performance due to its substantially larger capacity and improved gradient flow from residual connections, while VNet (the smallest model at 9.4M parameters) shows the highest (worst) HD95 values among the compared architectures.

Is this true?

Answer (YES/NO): NO